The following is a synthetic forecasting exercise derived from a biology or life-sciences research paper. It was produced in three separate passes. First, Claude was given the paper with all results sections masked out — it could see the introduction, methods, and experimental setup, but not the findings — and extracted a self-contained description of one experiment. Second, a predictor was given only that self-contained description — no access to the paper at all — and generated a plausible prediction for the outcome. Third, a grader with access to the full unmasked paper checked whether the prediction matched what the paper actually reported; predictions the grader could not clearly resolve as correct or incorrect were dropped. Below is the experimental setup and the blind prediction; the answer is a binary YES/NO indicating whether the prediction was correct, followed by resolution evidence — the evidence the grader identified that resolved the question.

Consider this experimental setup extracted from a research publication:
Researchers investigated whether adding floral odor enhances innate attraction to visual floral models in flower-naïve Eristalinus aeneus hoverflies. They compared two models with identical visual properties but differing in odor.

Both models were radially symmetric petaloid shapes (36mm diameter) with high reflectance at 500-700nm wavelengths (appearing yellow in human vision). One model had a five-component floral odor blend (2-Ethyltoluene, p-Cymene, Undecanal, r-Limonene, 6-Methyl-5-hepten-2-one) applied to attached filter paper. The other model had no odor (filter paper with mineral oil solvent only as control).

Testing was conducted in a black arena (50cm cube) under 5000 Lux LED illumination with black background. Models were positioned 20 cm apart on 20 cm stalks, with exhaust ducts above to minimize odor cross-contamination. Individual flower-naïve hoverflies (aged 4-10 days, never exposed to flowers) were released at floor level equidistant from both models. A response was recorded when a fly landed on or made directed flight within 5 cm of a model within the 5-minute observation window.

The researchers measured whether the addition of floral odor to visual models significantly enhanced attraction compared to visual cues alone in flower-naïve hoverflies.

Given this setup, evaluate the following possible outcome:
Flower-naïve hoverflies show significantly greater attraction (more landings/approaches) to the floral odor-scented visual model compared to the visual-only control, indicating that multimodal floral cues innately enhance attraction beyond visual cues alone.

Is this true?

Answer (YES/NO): YES